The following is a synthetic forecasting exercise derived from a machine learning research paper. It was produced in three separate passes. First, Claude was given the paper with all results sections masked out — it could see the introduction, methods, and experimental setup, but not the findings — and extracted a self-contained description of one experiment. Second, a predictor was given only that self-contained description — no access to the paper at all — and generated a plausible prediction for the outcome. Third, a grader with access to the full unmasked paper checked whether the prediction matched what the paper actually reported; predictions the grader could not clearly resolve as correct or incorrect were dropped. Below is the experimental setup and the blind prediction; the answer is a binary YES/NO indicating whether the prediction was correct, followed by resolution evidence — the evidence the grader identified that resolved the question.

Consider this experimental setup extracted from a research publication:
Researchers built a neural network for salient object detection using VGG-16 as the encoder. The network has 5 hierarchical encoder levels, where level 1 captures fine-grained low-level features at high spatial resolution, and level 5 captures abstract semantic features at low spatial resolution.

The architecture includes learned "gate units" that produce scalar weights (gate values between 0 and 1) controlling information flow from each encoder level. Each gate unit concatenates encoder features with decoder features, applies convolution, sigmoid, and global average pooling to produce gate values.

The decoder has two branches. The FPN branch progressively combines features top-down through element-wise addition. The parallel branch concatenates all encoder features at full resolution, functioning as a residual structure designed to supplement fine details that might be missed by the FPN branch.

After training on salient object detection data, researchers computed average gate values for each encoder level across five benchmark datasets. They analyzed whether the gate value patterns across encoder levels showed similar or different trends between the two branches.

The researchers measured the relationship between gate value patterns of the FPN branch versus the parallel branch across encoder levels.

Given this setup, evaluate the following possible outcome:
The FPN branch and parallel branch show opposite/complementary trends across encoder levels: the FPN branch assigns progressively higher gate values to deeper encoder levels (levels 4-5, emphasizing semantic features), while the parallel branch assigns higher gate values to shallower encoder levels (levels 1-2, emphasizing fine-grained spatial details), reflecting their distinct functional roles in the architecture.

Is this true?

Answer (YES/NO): YES